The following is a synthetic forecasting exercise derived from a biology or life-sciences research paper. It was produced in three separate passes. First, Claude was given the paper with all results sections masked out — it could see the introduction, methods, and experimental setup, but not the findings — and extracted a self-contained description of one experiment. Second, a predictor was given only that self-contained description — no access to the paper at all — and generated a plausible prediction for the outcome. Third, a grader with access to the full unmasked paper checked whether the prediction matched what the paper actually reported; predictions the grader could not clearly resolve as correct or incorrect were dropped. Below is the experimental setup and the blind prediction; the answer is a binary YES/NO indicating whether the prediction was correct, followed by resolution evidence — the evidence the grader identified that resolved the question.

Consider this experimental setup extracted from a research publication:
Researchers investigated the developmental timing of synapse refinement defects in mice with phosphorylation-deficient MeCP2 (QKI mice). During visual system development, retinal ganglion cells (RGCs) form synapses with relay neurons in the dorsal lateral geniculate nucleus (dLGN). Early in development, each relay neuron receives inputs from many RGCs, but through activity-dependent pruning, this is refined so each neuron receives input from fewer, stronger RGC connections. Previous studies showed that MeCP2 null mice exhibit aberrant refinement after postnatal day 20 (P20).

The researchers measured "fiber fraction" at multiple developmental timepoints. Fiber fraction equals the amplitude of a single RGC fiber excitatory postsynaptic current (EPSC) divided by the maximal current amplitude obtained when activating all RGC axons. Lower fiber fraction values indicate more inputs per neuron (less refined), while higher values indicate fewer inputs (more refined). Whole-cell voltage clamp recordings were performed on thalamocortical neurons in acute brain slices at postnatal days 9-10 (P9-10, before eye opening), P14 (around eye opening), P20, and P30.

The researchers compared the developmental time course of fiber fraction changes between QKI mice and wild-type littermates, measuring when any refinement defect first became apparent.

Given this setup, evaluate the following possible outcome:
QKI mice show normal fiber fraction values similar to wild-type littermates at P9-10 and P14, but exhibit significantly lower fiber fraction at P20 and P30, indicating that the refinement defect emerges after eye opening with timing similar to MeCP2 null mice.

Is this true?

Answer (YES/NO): NO